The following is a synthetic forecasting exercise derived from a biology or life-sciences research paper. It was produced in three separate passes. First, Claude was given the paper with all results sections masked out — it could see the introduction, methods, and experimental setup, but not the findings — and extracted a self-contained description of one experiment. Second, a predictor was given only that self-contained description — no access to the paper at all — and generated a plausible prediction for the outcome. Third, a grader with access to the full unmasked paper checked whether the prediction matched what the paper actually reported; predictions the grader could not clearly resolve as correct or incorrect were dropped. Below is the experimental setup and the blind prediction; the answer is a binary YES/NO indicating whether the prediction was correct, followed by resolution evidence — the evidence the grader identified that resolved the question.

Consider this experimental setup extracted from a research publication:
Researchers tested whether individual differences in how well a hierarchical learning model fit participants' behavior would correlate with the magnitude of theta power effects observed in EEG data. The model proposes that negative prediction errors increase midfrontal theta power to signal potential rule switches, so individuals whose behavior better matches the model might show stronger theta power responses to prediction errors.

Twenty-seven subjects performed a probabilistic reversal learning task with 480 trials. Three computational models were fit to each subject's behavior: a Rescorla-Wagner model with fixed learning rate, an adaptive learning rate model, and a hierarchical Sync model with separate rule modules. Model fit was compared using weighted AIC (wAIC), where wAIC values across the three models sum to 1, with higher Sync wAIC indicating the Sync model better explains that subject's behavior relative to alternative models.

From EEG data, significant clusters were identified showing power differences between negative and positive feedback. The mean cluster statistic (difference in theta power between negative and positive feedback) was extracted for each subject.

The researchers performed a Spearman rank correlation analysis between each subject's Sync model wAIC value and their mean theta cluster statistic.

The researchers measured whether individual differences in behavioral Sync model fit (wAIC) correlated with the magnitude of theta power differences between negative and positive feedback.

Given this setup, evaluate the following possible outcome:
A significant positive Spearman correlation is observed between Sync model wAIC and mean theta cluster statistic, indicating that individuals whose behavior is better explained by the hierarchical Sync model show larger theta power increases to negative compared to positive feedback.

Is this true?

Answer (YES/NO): NO